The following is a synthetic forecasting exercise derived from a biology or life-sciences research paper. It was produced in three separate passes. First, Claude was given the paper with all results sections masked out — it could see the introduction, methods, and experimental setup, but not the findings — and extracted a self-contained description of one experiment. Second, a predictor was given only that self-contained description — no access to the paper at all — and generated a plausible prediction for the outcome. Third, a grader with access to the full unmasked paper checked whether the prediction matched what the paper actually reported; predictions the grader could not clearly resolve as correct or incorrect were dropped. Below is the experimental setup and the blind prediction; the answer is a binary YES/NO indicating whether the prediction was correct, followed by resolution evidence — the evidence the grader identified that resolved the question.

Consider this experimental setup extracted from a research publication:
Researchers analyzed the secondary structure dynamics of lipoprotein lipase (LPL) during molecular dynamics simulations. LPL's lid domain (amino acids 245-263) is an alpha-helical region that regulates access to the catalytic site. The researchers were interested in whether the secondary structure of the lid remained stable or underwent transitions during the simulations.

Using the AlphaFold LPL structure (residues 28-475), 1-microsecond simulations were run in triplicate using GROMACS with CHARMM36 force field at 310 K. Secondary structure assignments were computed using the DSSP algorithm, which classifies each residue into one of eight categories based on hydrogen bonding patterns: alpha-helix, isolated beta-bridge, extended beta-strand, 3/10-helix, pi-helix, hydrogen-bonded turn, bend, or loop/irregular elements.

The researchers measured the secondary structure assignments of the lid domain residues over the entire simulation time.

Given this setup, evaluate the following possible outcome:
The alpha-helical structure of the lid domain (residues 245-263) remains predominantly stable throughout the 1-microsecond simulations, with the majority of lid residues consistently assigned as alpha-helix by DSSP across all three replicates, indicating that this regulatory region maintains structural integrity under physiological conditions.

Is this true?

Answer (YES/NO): NO